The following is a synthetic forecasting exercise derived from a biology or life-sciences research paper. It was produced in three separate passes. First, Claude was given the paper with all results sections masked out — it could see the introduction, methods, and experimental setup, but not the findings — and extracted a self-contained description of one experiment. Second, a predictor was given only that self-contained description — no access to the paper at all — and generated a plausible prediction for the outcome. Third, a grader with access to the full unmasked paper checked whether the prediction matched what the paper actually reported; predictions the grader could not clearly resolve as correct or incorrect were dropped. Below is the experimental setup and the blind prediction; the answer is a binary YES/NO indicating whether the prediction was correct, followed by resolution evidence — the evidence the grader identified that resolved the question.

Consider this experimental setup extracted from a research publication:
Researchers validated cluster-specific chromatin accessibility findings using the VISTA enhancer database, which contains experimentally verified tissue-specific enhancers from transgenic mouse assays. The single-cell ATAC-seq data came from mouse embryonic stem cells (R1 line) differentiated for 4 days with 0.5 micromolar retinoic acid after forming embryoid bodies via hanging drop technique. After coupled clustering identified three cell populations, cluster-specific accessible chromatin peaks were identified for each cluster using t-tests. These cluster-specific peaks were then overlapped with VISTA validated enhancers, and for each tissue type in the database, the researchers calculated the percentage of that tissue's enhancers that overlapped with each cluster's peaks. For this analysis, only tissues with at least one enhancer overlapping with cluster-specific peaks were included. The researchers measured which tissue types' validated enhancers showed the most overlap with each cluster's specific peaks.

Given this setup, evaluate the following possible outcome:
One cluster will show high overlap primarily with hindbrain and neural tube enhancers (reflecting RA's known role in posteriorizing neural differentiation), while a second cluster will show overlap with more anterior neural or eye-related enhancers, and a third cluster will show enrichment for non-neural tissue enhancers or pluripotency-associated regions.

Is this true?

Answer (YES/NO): NO